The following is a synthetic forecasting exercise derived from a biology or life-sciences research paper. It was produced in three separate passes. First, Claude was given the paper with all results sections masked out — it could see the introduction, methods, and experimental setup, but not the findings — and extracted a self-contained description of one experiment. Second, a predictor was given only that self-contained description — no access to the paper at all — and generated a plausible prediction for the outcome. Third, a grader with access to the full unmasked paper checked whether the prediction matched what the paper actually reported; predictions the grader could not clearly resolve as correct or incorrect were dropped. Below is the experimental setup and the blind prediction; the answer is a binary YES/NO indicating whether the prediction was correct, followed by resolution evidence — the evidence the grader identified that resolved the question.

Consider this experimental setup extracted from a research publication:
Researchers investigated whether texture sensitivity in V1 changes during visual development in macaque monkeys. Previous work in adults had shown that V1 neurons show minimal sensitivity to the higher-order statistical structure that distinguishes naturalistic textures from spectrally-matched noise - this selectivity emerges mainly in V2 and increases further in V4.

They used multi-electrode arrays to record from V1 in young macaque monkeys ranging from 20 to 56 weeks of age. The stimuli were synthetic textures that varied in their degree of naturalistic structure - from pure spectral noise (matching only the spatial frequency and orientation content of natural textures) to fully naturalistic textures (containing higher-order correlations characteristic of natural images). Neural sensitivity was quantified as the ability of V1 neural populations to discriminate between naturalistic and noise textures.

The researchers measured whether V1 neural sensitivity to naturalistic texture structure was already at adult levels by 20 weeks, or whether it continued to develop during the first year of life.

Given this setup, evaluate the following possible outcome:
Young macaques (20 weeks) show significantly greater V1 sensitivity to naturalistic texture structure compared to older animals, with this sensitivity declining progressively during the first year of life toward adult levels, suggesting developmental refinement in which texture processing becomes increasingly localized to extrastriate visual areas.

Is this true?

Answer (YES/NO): NO